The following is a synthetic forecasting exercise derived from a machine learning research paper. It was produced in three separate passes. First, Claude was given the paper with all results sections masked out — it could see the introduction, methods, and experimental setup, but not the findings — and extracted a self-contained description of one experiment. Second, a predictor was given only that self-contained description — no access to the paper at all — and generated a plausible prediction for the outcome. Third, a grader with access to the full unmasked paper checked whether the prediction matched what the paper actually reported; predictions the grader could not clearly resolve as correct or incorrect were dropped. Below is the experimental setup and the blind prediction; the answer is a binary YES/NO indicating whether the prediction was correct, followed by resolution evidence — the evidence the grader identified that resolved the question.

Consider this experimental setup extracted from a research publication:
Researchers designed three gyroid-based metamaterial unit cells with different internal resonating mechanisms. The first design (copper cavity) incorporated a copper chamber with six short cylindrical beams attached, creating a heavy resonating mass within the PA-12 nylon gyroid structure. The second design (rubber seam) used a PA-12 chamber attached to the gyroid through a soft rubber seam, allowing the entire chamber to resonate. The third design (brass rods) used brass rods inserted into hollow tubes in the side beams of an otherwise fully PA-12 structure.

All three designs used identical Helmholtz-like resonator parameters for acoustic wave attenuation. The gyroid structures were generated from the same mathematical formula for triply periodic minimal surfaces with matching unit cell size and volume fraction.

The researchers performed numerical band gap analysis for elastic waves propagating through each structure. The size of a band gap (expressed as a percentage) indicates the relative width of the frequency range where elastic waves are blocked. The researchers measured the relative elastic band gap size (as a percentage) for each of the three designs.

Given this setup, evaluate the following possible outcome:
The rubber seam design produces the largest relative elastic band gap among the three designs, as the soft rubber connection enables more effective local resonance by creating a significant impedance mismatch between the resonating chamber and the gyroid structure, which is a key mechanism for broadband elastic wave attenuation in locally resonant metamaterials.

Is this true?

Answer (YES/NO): NO